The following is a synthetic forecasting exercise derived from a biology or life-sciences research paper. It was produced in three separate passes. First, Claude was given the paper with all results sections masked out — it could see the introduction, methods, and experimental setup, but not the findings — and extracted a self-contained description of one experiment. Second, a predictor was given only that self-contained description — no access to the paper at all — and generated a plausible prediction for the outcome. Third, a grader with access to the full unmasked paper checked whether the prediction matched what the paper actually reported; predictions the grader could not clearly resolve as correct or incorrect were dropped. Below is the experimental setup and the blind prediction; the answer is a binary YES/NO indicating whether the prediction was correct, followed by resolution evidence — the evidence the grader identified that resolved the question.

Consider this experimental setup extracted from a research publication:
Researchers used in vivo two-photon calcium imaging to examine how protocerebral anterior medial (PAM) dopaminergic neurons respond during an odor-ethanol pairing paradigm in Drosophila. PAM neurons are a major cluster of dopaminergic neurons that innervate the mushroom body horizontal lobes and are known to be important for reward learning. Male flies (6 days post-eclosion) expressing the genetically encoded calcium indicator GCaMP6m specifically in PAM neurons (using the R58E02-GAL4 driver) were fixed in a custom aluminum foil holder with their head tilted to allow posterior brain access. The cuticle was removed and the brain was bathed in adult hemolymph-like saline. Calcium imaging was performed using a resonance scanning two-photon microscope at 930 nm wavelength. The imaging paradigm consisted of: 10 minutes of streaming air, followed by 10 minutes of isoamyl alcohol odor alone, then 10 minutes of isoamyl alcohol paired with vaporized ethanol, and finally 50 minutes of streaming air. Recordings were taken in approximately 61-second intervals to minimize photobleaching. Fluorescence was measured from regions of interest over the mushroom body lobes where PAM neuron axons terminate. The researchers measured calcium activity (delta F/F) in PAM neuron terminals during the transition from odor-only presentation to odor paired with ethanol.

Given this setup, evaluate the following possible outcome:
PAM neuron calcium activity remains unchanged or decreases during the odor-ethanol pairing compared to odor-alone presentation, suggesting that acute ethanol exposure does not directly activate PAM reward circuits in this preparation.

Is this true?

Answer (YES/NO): NO